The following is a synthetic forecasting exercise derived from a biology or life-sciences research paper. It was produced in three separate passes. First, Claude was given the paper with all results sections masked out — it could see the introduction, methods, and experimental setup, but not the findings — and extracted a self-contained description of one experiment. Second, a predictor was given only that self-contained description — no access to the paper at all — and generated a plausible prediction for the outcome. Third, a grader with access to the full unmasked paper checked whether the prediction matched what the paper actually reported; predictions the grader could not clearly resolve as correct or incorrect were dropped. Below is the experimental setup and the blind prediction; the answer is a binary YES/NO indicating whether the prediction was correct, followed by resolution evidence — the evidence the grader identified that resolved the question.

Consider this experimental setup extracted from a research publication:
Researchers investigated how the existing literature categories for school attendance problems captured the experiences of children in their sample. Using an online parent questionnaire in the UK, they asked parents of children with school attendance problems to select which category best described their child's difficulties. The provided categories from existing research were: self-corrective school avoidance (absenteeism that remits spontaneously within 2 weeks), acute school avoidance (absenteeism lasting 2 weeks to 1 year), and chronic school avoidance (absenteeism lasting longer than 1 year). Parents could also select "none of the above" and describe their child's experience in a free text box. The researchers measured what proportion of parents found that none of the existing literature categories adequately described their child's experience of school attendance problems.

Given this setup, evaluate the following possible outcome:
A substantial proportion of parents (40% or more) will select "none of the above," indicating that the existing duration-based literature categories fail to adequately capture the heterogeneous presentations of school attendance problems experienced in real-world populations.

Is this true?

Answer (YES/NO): NO